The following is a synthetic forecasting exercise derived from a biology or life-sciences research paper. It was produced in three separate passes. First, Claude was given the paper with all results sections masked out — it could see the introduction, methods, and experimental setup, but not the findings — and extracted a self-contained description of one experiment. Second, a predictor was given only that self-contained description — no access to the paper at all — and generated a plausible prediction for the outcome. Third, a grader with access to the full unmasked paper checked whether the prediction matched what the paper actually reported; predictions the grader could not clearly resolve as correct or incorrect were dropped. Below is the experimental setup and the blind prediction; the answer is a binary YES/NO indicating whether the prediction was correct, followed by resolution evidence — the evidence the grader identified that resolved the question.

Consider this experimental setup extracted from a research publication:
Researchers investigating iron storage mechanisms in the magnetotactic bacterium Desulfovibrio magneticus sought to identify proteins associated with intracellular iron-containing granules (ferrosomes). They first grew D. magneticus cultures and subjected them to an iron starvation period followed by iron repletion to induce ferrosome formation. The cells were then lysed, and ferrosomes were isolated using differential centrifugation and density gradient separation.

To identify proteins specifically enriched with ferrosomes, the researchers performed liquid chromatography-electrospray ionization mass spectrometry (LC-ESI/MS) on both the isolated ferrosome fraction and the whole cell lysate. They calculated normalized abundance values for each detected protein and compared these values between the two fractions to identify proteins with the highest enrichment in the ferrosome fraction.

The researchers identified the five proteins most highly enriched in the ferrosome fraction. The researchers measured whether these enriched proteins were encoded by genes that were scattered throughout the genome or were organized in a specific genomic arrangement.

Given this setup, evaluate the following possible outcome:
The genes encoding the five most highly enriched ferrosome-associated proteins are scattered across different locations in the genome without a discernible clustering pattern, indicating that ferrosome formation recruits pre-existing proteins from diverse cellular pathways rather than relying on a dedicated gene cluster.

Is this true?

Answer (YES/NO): NO